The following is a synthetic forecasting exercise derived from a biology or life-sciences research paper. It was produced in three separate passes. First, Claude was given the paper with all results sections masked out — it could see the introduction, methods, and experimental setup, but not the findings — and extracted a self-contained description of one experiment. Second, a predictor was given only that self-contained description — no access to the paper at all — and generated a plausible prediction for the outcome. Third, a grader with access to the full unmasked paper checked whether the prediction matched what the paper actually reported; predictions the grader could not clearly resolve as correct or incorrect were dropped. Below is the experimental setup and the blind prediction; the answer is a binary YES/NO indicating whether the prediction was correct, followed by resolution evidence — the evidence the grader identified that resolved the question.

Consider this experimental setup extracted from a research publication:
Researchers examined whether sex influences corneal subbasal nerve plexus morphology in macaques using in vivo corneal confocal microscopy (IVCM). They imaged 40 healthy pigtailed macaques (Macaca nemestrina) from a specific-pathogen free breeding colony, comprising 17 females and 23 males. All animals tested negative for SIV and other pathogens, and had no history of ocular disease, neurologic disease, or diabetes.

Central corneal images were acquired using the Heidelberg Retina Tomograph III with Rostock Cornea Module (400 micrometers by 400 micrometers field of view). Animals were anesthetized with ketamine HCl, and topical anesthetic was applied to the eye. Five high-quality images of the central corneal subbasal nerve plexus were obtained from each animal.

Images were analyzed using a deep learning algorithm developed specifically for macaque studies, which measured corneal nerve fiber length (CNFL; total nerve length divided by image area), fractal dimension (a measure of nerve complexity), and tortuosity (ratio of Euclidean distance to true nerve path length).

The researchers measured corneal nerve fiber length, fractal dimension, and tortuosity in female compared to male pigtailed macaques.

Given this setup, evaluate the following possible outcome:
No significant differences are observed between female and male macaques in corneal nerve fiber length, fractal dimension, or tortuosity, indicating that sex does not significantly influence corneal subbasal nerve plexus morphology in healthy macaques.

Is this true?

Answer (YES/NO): YES